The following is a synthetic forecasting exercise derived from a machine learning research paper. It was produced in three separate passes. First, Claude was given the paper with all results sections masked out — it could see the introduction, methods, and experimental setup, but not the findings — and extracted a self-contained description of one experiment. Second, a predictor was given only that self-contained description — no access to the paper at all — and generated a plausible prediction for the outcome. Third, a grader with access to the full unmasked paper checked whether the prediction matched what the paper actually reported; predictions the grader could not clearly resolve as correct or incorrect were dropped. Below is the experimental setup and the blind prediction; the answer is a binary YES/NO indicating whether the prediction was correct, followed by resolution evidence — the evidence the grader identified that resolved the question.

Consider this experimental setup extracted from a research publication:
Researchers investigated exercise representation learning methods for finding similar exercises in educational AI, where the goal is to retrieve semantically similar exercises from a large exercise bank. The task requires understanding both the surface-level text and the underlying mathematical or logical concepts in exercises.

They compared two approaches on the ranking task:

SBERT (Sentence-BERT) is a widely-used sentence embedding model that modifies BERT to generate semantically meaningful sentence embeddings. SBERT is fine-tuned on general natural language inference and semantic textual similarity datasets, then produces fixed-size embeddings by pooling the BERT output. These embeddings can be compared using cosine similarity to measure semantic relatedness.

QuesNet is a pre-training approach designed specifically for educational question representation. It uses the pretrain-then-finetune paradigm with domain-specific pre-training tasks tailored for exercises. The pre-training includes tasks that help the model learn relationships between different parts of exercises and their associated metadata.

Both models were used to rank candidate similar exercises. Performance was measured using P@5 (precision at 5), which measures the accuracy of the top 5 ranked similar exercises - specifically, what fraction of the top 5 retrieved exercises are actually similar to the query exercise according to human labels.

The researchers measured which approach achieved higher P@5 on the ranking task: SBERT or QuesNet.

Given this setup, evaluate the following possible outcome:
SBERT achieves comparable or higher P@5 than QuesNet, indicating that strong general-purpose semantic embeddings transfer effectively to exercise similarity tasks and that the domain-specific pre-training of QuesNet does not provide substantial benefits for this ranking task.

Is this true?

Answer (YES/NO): YES